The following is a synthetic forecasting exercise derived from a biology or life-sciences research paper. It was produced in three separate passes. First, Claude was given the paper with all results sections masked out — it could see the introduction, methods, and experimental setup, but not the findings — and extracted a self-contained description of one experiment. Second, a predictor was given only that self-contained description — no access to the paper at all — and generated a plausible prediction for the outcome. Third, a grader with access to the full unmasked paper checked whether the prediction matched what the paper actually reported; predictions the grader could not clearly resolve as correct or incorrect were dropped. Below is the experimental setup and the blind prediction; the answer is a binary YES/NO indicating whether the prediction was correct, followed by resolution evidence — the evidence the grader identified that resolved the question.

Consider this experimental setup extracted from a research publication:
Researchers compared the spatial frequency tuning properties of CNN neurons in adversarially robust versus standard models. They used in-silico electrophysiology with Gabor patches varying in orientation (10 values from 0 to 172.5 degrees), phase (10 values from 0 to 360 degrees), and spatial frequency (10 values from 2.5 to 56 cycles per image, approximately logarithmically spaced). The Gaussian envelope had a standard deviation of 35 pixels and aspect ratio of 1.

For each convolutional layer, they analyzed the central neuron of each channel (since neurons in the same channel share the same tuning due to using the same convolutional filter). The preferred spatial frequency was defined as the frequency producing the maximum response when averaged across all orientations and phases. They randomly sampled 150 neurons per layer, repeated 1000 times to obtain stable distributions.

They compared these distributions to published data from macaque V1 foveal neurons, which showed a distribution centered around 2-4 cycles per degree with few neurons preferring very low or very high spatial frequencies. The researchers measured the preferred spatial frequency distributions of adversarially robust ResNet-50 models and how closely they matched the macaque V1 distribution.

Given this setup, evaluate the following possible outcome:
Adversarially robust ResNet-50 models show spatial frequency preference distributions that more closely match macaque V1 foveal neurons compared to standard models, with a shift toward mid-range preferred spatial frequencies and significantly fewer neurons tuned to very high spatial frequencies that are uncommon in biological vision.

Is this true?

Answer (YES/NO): YES